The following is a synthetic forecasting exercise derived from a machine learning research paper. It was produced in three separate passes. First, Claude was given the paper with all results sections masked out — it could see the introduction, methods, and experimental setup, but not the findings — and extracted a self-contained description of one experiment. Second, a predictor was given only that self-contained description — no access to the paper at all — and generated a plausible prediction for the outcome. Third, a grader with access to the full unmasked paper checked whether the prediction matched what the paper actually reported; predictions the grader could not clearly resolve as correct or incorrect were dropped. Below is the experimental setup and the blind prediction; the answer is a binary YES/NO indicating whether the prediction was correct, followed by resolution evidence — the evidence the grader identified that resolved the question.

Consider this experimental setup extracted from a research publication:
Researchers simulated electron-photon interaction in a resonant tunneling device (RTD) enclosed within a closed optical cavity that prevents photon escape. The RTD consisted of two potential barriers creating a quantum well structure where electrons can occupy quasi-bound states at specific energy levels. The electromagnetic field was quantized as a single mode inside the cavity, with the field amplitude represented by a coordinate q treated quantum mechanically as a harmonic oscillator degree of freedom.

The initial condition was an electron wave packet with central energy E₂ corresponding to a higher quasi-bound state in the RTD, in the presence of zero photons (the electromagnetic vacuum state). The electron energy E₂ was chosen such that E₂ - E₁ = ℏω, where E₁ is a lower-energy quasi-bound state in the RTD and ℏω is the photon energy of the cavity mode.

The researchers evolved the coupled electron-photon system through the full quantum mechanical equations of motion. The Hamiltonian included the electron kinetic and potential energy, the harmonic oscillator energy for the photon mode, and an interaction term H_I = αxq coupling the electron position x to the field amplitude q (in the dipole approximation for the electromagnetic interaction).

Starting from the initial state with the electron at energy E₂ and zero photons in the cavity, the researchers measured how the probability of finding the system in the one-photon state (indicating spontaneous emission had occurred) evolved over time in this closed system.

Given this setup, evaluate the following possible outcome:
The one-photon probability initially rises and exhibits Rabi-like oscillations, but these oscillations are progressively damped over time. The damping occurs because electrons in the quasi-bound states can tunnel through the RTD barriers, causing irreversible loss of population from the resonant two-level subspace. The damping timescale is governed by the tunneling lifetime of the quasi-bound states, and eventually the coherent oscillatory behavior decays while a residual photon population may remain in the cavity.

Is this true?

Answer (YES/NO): NO